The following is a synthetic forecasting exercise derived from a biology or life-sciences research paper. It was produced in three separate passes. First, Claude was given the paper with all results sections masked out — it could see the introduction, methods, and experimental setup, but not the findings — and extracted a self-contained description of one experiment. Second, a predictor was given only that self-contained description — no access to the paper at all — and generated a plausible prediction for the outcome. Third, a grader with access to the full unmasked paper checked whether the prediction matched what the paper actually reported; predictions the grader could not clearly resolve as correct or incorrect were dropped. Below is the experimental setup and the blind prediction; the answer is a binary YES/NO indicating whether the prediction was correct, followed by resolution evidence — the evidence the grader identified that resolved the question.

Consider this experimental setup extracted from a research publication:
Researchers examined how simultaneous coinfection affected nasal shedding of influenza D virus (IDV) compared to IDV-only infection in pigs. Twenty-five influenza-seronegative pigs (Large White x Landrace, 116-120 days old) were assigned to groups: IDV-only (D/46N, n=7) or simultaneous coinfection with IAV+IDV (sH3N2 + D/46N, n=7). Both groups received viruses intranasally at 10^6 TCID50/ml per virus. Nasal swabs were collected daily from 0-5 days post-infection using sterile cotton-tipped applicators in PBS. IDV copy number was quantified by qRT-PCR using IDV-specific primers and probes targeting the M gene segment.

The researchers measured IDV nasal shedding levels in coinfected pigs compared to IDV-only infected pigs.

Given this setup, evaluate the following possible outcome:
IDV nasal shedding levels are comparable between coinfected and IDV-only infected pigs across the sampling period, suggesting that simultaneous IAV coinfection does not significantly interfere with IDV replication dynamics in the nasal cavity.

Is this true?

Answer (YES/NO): NO